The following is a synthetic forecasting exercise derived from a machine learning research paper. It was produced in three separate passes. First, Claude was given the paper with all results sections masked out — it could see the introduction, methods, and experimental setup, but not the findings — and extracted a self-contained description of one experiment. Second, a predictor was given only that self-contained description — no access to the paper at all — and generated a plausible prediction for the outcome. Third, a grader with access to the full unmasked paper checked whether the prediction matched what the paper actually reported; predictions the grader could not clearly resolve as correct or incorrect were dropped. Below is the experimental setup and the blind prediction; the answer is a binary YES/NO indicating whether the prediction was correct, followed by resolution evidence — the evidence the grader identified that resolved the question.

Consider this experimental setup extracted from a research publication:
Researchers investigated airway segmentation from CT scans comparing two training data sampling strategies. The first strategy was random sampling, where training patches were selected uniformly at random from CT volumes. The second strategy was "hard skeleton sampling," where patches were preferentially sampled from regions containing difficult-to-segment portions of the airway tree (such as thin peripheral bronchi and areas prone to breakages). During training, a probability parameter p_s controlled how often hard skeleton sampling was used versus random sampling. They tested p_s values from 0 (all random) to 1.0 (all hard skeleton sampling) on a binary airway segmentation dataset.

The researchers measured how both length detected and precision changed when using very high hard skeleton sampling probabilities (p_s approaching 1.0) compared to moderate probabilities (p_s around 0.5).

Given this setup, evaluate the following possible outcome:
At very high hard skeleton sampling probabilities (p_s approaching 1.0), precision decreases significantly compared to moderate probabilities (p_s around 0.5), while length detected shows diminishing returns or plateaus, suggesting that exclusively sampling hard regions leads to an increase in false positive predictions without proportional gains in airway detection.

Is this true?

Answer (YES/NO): NO